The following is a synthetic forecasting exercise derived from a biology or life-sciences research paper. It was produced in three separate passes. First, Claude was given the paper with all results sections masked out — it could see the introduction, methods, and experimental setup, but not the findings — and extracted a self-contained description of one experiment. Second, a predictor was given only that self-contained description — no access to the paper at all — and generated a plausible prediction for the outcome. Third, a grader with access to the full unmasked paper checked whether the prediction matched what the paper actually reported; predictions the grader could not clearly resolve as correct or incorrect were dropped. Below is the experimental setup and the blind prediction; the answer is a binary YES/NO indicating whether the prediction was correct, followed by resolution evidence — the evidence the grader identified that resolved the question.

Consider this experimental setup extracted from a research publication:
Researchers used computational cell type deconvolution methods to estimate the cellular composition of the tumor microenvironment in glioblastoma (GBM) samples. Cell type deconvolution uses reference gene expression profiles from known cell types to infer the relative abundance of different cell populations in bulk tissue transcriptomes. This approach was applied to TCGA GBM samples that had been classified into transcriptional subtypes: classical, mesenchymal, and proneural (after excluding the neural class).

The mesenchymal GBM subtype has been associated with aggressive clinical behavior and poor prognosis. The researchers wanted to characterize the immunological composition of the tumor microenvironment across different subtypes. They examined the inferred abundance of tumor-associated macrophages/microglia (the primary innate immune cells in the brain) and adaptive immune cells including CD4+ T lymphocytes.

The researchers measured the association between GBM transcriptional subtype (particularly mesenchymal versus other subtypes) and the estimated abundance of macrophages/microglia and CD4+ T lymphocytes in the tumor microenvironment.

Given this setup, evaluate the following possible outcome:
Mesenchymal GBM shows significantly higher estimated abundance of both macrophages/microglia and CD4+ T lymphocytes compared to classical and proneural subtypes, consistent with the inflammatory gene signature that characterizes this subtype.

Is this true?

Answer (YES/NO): NO